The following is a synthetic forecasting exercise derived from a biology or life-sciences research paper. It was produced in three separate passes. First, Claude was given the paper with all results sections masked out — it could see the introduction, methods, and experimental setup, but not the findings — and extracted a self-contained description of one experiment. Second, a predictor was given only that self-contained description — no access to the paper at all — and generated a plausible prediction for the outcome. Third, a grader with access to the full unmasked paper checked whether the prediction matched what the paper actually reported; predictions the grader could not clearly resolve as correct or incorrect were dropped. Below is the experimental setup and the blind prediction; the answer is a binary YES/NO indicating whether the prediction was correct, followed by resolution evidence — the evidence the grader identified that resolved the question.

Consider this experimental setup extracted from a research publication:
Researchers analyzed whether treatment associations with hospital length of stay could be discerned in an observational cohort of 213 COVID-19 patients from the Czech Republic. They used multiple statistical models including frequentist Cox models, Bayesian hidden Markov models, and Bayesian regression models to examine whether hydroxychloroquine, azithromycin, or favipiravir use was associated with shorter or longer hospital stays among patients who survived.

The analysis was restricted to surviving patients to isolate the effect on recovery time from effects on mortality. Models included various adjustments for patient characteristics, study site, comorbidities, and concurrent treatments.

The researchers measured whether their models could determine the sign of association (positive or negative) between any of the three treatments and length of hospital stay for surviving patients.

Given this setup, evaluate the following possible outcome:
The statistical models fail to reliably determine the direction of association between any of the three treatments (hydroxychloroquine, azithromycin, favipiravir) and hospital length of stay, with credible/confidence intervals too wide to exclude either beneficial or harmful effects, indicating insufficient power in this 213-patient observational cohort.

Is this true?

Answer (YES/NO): YES